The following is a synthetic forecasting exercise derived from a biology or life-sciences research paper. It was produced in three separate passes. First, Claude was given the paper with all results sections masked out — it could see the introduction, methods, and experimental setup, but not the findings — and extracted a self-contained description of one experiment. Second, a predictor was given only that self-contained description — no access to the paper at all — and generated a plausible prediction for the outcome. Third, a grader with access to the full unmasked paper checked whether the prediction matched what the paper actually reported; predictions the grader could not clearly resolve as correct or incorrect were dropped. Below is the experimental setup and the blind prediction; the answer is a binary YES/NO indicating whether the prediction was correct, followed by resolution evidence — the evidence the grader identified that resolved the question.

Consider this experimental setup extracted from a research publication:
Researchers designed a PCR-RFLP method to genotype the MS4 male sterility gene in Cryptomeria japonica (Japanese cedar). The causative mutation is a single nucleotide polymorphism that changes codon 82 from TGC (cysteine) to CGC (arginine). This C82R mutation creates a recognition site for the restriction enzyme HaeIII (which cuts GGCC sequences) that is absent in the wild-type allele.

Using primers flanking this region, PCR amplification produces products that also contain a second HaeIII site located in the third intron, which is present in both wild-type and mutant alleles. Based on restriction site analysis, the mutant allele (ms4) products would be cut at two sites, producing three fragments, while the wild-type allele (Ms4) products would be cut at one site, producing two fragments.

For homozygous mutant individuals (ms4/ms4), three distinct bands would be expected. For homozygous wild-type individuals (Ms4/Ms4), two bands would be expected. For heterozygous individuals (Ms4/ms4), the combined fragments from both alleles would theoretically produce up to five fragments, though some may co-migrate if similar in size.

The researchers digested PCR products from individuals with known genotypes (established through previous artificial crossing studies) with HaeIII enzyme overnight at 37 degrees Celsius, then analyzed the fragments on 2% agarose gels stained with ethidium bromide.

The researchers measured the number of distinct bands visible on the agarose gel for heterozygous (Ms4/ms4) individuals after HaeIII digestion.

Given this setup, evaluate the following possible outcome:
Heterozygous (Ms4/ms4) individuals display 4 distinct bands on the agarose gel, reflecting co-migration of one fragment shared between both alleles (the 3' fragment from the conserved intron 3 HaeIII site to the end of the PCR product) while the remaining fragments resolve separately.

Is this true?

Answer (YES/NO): YES